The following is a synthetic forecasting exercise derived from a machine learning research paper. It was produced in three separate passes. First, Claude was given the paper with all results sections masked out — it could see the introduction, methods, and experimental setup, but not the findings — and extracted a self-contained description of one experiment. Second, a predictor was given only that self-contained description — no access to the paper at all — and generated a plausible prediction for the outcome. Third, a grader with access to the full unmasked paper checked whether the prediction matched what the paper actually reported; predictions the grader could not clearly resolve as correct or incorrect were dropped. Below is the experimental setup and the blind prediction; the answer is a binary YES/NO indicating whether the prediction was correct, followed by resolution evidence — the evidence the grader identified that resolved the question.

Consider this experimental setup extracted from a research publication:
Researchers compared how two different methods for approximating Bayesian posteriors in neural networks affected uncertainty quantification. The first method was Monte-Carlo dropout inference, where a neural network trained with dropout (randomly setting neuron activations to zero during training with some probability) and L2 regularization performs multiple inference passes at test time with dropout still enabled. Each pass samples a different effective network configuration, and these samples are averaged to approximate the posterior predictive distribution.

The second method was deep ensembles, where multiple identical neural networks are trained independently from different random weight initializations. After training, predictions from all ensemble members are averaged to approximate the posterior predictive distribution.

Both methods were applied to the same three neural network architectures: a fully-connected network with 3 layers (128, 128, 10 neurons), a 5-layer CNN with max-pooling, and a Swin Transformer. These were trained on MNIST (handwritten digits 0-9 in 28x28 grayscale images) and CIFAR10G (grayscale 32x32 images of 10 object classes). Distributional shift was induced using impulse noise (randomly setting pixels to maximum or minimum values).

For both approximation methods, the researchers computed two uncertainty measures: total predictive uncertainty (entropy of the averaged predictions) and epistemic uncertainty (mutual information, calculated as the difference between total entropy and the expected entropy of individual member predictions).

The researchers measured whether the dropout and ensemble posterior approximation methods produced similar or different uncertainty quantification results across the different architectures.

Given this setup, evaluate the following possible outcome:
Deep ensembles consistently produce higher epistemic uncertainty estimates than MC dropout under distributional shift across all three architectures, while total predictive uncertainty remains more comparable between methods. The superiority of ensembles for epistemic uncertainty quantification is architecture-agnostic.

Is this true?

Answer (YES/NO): NO